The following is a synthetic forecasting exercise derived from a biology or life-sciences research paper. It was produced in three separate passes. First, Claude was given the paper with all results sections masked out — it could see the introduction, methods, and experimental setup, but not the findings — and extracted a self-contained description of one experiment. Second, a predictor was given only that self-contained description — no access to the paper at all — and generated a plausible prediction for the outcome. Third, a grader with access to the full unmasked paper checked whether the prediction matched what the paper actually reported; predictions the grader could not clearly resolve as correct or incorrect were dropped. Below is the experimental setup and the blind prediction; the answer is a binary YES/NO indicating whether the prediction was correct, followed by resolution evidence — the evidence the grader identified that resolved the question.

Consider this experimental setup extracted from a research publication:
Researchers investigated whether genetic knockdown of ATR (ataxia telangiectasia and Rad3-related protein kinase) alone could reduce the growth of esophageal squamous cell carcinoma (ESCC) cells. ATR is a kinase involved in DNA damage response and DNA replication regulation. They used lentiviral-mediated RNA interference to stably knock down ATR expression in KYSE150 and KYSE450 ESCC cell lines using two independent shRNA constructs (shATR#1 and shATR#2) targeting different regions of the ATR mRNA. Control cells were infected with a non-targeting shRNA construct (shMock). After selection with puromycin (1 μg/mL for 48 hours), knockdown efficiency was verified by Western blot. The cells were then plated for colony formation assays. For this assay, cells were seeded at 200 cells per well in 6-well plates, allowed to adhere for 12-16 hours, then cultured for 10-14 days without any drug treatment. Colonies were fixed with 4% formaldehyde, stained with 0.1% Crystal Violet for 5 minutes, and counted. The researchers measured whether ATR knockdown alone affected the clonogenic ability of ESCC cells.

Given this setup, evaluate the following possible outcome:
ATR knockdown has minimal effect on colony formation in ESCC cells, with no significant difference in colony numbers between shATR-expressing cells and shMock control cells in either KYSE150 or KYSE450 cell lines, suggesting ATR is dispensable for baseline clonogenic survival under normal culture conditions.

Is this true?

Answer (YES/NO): NO